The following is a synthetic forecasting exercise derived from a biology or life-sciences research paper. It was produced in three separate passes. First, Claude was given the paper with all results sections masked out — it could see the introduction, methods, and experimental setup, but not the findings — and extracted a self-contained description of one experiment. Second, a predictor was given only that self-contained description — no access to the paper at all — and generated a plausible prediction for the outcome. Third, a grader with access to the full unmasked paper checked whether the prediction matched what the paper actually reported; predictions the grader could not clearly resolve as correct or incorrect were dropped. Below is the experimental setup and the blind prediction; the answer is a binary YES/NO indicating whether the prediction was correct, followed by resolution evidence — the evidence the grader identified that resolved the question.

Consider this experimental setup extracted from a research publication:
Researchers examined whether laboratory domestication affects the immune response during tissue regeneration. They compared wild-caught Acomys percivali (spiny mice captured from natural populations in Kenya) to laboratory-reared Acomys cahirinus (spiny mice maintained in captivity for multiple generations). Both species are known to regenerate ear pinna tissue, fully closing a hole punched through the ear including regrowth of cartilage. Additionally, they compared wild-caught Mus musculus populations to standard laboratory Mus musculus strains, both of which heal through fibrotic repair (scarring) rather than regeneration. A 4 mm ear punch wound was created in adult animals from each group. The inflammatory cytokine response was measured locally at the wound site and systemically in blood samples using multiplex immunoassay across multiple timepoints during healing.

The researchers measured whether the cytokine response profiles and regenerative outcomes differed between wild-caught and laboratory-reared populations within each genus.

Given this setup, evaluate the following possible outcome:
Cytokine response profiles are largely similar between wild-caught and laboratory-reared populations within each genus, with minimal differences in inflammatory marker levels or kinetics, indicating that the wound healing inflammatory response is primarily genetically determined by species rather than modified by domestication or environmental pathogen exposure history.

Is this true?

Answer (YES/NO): NO